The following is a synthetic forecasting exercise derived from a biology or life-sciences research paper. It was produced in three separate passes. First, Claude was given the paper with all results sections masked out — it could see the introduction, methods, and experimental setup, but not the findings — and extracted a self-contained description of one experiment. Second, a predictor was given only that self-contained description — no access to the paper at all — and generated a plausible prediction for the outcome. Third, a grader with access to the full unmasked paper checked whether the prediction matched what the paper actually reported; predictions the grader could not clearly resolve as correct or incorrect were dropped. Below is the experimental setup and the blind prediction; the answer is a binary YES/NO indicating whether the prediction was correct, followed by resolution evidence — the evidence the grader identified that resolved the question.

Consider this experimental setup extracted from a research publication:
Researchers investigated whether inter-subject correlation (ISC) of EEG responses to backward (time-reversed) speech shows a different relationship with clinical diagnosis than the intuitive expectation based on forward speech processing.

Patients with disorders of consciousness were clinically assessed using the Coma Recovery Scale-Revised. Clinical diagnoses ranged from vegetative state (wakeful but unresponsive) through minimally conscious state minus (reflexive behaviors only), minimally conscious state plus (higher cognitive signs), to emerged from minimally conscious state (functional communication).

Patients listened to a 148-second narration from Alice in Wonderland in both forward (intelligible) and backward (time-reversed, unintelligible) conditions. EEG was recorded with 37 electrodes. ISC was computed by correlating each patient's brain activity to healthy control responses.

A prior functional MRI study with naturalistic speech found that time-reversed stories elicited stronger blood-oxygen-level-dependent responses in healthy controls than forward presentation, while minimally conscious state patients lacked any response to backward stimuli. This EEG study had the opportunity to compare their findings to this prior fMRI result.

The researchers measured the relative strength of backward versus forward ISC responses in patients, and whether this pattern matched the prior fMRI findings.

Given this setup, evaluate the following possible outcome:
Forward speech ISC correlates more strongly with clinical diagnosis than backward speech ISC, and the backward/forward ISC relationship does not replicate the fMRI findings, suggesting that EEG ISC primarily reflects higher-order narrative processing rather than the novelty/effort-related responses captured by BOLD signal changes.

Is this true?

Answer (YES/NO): NO